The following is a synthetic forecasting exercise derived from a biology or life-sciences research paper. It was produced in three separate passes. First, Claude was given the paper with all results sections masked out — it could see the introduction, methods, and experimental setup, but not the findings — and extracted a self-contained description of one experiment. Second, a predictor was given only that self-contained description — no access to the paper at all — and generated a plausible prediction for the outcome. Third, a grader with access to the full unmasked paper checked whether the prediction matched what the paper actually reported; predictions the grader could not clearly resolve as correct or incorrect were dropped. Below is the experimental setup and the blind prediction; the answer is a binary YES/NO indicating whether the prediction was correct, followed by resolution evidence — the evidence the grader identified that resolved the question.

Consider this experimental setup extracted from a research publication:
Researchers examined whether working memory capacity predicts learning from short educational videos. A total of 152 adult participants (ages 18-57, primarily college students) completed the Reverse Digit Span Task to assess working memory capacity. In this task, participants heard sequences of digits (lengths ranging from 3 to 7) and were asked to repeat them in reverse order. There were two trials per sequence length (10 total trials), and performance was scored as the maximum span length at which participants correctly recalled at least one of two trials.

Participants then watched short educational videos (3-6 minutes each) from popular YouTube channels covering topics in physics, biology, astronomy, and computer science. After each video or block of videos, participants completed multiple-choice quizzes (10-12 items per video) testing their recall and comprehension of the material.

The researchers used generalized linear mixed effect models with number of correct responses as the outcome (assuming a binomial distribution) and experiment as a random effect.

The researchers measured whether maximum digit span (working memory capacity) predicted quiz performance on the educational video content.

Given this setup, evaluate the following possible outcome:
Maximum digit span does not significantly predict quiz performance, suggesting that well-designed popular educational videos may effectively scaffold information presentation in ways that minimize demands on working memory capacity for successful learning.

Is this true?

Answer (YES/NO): NO